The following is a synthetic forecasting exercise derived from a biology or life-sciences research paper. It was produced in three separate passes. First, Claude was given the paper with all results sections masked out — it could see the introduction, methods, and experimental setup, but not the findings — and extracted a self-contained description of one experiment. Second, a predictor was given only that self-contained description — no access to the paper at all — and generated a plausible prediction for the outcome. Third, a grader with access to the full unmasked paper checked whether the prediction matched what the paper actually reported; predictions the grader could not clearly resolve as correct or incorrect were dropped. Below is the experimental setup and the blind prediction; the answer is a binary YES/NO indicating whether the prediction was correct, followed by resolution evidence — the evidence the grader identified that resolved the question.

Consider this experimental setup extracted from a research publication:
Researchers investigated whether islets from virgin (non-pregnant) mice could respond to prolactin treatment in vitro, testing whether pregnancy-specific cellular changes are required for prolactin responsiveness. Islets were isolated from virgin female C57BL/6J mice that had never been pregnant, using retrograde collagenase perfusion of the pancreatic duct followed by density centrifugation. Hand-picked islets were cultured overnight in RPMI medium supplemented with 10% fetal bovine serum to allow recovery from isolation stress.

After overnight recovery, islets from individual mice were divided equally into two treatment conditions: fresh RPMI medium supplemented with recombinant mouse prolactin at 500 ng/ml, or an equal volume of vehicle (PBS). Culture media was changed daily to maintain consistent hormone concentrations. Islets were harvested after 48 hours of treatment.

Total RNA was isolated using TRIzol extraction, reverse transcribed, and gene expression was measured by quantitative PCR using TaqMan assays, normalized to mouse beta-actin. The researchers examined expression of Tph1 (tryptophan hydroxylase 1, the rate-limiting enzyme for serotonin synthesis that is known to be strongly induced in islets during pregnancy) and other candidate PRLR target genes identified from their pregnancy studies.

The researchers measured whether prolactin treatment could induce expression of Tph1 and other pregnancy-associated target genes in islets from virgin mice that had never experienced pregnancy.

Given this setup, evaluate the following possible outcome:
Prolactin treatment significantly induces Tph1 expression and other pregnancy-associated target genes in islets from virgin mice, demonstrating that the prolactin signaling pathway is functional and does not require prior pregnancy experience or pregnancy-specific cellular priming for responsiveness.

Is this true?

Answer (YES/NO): YES